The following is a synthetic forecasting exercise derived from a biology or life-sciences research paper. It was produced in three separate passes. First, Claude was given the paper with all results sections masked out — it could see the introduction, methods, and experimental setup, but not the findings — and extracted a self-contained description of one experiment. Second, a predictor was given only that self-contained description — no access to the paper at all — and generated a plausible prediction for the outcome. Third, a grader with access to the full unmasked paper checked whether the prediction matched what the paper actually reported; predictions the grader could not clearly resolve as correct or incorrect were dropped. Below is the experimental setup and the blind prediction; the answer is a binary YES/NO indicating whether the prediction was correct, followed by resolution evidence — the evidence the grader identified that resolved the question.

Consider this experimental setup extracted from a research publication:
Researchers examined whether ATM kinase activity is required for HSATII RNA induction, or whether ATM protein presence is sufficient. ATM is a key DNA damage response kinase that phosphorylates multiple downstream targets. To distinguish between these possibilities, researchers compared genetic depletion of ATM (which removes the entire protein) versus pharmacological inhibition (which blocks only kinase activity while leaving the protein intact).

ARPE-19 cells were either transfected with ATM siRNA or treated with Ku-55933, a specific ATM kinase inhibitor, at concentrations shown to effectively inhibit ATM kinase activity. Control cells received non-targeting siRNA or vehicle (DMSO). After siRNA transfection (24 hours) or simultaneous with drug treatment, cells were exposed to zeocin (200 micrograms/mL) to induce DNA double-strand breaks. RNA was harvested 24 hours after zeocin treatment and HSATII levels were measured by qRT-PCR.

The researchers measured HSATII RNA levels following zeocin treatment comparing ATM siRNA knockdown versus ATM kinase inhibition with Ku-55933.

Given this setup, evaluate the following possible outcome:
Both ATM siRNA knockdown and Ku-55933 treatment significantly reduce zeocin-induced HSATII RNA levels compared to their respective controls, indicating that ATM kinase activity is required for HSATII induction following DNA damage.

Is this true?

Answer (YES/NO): NO